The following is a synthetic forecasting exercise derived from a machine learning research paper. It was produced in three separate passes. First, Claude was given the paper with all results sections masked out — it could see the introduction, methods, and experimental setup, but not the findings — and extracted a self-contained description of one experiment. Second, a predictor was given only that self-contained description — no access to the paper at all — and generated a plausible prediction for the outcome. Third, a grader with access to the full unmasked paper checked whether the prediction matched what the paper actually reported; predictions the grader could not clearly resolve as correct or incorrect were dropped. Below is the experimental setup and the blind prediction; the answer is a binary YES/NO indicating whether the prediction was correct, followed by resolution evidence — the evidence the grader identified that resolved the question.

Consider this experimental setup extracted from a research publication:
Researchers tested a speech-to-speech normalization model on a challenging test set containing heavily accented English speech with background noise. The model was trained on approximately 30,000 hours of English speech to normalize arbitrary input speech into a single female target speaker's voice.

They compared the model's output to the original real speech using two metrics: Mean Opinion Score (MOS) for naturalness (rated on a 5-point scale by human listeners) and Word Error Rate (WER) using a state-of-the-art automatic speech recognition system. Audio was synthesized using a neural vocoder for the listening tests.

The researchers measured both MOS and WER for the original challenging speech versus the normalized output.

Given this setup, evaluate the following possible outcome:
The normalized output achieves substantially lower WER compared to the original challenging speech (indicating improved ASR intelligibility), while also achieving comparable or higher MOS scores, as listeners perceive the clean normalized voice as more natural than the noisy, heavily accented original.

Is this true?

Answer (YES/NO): NO